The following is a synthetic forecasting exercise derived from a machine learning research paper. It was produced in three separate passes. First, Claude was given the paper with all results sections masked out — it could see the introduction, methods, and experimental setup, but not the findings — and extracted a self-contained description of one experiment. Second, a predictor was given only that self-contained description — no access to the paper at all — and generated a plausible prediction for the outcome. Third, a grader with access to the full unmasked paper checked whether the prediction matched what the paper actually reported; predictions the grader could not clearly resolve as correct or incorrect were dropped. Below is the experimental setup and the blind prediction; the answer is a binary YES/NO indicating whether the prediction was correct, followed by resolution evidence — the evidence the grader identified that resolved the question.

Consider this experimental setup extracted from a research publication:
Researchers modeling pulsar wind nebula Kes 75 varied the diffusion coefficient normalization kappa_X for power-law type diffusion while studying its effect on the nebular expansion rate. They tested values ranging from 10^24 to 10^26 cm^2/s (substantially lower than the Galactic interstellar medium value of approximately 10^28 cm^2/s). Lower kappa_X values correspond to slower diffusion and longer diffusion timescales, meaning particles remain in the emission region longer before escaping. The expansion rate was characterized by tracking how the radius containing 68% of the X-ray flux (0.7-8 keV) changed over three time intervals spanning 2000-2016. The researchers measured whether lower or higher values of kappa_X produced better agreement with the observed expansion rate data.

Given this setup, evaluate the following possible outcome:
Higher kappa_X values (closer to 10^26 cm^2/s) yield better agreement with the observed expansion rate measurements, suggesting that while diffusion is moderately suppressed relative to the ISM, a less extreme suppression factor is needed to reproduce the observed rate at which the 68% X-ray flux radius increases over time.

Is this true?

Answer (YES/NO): NO